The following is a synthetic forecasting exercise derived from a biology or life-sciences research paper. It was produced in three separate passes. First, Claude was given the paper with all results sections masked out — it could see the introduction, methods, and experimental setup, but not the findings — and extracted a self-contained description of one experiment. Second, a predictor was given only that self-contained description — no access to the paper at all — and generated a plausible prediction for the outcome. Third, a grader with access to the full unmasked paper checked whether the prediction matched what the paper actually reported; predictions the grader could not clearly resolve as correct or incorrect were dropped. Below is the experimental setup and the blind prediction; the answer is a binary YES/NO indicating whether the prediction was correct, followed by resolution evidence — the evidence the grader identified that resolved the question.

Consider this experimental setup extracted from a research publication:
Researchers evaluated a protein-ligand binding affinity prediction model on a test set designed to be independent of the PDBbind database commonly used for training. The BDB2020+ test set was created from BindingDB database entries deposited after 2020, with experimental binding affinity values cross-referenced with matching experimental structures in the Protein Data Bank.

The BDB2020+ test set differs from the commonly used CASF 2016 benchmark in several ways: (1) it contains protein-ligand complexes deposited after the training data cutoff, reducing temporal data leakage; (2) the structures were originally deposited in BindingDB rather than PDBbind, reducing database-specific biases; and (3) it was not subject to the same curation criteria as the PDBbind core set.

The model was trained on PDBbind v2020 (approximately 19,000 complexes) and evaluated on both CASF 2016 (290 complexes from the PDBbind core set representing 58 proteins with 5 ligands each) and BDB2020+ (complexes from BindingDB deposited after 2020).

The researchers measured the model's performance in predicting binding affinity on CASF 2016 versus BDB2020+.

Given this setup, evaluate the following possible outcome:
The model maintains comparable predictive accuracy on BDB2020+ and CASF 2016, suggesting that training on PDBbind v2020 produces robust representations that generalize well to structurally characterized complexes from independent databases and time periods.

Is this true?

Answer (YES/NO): NO